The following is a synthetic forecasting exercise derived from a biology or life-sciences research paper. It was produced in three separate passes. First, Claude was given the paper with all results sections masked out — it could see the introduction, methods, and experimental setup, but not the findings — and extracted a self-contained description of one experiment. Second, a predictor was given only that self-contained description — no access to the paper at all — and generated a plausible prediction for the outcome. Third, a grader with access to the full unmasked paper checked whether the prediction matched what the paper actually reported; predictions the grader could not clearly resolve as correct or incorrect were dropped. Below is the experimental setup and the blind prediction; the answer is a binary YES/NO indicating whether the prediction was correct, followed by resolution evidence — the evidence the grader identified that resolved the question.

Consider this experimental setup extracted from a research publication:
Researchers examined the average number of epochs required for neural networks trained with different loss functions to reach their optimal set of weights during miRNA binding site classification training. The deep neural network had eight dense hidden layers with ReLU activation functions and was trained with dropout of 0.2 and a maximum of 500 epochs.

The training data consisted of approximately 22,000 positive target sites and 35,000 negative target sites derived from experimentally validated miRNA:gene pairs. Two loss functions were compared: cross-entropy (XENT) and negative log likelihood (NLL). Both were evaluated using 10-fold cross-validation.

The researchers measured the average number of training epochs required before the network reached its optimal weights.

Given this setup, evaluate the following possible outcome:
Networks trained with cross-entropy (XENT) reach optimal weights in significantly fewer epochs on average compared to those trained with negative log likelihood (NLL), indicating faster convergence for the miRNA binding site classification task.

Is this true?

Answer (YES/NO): YES